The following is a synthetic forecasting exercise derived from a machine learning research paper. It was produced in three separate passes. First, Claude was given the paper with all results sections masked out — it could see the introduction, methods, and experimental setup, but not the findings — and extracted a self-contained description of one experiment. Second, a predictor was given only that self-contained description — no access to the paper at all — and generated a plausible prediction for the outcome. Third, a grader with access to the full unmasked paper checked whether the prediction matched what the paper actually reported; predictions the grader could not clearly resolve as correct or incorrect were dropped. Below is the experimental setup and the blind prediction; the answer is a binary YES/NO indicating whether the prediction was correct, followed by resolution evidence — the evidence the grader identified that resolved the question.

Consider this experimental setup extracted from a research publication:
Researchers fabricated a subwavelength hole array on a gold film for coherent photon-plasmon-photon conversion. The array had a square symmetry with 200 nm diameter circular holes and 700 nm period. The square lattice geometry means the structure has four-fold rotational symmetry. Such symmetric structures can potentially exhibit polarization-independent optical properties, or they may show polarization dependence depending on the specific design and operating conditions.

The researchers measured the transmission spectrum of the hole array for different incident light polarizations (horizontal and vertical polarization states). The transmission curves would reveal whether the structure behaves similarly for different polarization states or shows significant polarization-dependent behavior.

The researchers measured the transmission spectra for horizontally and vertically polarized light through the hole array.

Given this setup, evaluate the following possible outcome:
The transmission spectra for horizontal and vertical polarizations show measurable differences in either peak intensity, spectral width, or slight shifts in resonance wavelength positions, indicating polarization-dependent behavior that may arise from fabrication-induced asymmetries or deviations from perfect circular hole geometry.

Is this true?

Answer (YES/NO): NO